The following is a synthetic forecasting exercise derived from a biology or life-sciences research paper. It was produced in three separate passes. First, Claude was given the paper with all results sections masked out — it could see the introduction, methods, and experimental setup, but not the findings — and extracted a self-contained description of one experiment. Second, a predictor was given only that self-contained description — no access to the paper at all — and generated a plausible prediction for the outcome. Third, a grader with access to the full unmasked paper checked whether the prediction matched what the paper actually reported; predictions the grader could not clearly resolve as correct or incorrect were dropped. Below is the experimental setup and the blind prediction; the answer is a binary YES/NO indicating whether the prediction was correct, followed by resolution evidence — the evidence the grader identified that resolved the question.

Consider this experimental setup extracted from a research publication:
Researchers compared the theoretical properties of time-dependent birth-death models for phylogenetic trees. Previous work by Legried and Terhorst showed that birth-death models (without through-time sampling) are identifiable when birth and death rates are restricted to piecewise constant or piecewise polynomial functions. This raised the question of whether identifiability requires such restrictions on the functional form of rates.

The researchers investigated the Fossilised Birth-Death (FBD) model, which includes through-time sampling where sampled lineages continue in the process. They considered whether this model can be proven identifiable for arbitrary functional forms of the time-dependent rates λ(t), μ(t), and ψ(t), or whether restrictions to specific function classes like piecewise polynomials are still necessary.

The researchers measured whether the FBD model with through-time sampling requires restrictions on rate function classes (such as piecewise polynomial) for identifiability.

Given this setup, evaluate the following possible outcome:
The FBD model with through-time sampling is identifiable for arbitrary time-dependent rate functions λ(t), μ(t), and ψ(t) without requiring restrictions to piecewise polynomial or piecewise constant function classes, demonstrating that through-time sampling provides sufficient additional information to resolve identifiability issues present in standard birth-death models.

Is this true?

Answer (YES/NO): YES